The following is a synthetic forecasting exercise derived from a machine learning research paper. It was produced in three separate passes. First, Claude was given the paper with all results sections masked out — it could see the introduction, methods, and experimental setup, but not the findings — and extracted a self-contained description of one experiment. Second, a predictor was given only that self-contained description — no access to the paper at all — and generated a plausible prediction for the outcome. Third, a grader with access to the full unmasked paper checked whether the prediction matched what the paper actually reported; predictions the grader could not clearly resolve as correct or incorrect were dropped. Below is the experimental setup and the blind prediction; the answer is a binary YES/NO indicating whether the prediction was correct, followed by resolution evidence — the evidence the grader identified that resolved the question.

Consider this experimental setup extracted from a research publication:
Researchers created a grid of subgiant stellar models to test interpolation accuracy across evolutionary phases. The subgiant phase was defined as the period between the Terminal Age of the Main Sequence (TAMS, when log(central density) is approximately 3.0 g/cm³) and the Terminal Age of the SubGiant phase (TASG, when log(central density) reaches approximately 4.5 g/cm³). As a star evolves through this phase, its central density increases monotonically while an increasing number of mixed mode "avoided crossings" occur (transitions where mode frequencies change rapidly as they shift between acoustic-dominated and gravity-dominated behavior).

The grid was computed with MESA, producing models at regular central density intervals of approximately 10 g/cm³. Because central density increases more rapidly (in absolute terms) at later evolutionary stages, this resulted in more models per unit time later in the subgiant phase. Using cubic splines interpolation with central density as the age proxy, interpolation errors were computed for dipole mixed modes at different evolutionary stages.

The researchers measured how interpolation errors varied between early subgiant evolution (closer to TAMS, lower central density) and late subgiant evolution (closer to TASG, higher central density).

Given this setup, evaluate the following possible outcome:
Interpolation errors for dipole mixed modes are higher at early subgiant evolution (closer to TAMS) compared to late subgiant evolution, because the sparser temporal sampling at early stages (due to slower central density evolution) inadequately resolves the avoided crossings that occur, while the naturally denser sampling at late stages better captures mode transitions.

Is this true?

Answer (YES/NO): NO